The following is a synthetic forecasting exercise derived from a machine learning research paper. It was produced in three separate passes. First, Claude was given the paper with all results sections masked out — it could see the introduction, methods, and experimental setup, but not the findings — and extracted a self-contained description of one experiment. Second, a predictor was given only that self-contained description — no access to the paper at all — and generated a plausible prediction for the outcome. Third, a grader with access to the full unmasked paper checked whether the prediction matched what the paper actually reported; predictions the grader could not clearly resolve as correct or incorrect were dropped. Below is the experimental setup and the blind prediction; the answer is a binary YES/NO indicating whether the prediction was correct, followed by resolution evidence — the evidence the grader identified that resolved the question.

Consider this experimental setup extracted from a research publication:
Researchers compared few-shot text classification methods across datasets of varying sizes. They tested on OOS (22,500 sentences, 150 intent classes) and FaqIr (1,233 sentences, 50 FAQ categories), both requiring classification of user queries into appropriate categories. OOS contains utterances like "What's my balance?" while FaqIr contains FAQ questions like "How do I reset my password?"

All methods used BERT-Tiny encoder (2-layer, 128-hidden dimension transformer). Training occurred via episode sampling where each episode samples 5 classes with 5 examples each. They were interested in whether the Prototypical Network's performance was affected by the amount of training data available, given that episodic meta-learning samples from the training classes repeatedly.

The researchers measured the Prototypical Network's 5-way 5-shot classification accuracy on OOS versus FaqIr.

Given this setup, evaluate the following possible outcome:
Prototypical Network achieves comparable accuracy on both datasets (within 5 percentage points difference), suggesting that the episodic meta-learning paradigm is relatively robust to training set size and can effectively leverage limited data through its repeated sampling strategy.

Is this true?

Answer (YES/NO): YES